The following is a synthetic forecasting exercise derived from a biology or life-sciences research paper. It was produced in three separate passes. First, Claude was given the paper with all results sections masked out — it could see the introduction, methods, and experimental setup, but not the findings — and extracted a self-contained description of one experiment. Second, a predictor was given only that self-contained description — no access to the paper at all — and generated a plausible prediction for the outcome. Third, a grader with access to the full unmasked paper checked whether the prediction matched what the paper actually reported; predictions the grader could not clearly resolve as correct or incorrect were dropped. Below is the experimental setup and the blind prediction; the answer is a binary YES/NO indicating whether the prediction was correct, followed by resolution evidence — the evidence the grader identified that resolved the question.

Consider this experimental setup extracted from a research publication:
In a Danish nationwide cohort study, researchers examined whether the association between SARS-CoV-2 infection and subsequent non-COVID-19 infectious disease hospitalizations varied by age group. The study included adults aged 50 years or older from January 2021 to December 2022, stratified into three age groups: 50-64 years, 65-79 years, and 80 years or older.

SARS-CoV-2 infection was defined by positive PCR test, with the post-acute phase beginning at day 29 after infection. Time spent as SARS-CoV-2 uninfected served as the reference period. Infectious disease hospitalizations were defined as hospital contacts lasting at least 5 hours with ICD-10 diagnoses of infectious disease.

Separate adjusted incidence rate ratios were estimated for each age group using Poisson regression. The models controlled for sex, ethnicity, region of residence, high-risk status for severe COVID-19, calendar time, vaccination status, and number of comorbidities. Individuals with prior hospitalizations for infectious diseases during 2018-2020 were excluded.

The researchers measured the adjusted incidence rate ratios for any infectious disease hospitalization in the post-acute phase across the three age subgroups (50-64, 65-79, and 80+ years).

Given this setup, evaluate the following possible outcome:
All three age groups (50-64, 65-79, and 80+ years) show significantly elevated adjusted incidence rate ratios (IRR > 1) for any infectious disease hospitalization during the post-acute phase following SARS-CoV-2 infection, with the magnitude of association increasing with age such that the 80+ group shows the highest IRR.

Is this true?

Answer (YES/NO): NO